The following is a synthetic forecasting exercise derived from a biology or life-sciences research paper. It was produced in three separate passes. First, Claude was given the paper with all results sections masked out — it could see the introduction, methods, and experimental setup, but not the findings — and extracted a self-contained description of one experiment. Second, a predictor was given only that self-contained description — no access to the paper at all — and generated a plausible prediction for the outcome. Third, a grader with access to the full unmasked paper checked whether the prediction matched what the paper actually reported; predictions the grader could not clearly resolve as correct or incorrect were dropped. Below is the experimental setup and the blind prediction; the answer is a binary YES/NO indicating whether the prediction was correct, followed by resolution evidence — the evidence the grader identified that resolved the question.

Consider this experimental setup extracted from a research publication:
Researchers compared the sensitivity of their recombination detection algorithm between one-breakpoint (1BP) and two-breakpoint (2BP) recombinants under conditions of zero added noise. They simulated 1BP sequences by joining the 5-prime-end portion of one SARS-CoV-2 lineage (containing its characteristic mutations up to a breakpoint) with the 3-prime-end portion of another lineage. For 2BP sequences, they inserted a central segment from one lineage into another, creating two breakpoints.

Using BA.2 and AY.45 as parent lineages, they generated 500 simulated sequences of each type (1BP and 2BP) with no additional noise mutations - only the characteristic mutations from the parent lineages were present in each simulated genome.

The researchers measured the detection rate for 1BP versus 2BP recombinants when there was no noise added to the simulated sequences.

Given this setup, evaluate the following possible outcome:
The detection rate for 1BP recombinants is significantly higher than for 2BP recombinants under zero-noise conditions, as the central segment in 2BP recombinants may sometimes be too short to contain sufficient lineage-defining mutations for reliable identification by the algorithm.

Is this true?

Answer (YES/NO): NO